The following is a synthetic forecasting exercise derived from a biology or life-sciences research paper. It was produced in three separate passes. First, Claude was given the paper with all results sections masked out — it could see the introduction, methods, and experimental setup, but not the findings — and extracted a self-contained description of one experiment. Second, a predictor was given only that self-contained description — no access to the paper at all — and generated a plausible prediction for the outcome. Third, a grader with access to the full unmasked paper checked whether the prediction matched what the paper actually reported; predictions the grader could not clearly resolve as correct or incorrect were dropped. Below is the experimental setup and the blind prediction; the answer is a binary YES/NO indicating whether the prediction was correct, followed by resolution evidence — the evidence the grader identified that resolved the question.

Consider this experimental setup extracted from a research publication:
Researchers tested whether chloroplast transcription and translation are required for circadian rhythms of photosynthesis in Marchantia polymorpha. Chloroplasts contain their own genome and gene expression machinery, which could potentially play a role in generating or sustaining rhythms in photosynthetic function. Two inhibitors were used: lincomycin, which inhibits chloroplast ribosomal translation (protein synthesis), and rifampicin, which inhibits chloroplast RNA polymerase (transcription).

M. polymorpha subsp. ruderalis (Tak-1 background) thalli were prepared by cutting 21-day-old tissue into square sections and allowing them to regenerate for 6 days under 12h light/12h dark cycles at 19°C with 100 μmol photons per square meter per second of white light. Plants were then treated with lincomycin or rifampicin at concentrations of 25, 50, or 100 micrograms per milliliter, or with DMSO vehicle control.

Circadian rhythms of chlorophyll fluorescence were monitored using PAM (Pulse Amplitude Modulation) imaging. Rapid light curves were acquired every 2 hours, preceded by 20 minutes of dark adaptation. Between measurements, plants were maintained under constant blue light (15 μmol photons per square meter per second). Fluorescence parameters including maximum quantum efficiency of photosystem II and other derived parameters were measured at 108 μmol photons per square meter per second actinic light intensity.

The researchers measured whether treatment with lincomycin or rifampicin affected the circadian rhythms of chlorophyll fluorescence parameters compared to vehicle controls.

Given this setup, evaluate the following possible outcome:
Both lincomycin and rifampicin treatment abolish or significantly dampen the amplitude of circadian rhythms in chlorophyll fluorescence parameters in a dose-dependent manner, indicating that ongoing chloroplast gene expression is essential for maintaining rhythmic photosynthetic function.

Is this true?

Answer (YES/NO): NO